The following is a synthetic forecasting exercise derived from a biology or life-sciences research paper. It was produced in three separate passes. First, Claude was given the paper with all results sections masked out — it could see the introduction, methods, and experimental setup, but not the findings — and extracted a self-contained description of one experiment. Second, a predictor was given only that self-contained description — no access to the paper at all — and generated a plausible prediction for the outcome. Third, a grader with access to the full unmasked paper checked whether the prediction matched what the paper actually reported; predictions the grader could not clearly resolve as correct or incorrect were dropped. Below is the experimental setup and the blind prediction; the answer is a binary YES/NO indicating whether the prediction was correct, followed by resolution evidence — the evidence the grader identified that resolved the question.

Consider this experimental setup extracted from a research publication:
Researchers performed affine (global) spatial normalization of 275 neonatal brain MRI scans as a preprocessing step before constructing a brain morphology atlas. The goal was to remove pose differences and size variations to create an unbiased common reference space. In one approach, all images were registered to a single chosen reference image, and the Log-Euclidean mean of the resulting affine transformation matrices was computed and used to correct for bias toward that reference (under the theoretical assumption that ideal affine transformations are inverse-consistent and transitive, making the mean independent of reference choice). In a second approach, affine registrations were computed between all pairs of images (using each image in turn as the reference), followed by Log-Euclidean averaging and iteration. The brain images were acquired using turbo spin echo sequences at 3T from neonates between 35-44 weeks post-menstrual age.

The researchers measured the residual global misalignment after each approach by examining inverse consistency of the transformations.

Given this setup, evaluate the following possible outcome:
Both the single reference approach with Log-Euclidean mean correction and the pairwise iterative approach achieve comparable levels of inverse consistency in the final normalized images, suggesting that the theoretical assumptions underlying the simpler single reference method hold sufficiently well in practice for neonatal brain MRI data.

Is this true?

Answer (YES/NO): NO